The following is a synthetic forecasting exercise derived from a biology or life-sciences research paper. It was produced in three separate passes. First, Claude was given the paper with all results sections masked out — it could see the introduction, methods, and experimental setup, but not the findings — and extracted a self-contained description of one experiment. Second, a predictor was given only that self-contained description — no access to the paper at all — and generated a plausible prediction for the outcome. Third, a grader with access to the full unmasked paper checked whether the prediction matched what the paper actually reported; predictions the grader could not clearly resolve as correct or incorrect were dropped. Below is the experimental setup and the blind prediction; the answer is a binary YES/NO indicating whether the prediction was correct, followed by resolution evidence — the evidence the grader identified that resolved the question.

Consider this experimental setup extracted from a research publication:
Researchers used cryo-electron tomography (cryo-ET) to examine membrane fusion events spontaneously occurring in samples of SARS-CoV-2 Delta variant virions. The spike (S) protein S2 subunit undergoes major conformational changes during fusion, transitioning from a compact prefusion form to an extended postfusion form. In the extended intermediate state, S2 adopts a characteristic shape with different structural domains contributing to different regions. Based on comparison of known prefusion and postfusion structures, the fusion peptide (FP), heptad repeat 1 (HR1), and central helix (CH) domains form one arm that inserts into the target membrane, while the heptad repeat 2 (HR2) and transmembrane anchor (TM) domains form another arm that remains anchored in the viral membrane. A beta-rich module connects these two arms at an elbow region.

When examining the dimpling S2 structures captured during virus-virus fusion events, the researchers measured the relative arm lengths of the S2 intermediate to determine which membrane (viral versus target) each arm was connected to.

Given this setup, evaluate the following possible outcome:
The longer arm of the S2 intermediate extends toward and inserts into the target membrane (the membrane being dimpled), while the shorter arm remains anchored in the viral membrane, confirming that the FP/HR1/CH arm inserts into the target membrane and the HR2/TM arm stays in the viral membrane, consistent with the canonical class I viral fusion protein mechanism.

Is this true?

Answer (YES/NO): YES